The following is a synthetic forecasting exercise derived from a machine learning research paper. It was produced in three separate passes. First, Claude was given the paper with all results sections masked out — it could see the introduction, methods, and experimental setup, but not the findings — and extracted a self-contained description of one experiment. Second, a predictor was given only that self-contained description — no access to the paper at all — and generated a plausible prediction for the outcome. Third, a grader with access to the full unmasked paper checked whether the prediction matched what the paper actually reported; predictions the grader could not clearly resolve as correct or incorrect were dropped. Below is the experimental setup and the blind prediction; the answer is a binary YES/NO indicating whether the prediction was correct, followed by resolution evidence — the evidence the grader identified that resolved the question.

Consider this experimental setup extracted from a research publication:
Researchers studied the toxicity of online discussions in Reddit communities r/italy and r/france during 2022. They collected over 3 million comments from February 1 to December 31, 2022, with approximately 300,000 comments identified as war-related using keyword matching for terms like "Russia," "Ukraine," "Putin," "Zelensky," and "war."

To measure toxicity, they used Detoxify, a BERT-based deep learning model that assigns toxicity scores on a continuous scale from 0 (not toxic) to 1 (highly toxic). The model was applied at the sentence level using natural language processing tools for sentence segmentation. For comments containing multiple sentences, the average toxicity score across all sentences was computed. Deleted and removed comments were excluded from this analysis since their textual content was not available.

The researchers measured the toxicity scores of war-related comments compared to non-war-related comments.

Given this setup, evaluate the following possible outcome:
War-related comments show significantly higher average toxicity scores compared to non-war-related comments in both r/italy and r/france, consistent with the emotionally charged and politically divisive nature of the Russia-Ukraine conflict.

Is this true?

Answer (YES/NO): YES